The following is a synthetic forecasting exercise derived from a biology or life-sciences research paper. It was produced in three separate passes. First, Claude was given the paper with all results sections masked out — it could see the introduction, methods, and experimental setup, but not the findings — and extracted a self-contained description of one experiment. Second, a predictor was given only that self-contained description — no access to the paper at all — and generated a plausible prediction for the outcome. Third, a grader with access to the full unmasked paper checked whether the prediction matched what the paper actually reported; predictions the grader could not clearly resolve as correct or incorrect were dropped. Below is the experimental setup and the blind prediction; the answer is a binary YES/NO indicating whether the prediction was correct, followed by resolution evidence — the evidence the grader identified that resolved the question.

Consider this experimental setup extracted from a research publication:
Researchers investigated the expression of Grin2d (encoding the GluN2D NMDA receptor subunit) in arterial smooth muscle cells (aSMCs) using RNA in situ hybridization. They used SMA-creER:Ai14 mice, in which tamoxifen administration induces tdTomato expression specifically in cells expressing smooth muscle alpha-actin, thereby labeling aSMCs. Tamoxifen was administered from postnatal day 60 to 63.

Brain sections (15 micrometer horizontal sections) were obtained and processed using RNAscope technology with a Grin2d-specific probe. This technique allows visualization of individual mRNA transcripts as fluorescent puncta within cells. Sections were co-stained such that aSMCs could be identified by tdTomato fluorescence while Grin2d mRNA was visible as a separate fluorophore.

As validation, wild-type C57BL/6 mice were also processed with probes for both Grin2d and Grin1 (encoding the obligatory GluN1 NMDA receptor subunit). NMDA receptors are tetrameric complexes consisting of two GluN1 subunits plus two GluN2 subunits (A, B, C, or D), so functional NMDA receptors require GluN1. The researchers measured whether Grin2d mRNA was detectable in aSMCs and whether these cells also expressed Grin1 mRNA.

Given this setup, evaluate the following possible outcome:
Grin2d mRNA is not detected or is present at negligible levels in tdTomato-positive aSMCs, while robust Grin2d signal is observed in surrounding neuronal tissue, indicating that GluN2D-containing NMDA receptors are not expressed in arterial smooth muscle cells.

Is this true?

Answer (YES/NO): NO